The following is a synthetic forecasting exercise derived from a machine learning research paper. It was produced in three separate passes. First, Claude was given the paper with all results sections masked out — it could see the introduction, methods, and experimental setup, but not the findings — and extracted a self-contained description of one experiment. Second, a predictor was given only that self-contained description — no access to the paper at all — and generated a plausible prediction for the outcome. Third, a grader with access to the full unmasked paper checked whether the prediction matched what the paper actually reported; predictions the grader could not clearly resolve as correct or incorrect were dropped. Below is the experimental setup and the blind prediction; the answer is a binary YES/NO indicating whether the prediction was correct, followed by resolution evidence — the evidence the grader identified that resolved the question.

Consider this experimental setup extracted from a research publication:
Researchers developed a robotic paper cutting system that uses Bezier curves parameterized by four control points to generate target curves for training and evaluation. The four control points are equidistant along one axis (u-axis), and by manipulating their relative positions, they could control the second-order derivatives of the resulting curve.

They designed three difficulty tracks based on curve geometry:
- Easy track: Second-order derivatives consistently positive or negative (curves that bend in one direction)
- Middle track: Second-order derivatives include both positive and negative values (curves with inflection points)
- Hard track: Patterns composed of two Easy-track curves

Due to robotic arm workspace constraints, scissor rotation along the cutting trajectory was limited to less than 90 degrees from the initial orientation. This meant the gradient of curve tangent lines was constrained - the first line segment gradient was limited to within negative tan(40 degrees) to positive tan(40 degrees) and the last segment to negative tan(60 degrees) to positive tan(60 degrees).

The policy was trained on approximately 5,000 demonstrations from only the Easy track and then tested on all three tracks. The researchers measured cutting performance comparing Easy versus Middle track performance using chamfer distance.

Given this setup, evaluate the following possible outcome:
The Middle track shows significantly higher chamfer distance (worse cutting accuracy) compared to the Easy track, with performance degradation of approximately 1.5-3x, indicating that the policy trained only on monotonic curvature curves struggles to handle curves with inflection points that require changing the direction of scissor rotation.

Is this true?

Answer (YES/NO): NO